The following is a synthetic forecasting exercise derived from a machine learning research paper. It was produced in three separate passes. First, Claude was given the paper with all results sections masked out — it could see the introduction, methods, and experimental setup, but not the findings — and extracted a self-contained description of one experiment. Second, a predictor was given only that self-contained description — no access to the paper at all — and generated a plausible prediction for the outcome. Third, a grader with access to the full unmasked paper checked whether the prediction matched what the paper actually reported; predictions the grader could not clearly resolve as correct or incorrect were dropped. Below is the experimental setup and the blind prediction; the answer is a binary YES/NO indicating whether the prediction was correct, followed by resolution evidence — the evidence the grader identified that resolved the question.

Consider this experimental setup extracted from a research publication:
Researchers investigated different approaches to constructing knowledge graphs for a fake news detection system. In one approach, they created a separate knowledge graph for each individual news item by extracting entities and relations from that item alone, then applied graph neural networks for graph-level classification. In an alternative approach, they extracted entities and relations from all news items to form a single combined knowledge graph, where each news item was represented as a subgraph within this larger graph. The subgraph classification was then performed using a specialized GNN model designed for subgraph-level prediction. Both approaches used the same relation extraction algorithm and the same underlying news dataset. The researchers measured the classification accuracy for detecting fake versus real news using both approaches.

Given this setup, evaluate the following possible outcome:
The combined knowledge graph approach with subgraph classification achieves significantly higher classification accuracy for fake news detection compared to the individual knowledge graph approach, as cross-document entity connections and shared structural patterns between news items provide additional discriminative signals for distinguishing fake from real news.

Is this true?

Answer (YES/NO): YES